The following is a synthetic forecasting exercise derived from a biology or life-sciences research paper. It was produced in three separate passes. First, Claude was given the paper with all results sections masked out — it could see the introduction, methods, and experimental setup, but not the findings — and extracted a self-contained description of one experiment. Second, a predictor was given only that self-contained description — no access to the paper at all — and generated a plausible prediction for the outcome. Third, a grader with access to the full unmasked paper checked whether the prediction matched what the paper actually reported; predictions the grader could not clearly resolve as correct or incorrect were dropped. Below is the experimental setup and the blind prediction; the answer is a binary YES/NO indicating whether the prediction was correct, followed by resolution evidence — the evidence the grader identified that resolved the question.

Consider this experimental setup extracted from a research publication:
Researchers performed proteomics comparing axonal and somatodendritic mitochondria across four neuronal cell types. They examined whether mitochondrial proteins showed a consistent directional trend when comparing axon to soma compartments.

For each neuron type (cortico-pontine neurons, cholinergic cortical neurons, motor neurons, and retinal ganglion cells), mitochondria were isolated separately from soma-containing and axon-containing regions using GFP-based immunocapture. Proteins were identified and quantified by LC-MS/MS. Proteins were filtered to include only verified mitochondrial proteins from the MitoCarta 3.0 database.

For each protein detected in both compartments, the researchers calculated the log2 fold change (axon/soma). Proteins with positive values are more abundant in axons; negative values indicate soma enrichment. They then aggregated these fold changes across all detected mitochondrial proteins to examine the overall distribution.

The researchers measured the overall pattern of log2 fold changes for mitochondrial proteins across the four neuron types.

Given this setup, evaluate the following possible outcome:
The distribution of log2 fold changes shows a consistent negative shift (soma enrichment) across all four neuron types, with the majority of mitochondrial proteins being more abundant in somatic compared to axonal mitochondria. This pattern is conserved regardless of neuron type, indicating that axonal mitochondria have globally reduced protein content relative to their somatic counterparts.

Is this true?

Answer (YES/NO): NO